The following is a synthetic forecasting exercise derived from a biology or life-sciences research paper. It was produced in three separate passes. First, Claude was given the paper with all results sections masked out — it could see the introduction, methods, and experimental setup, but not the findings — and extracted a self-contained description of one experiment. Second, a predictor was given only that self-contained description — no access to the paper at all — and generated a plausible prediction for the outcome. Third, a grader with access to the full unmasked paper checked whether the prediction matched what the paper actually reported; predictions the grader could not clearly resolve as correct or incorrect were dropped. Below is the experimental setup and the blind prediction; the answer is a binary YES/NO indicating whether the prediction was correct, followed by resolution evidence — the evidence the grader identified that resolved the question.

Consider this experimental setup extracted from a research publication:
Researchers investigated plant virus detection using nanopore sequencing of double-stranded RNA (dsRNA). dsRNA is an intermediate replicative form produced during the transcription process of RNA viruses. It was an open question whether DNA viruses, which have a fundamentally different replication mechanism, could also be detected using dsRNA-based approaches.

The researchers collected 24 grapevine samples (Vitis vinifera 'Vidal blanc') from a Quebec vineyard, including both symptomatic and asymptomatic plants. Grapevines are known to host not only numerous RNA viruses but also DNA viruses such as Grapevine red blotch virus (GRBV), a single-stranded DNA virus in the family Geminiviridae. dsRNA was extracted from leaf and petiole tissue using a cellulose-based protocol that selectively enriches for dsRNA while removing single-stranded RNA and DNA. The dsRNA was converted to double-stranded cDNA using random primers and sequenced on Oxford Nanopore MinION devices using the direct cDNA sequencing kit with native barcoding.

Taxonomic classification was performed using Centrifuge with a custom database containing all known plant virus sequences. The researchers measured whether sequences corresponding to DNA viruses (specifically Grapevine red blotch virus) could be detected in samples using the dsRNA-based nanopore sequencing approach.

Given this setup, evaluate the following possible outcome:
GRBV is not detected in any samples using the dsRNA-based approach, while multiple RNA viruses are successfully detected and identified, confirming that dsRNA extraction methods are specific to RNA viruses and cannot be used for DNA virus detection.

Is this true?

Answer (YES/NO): NO